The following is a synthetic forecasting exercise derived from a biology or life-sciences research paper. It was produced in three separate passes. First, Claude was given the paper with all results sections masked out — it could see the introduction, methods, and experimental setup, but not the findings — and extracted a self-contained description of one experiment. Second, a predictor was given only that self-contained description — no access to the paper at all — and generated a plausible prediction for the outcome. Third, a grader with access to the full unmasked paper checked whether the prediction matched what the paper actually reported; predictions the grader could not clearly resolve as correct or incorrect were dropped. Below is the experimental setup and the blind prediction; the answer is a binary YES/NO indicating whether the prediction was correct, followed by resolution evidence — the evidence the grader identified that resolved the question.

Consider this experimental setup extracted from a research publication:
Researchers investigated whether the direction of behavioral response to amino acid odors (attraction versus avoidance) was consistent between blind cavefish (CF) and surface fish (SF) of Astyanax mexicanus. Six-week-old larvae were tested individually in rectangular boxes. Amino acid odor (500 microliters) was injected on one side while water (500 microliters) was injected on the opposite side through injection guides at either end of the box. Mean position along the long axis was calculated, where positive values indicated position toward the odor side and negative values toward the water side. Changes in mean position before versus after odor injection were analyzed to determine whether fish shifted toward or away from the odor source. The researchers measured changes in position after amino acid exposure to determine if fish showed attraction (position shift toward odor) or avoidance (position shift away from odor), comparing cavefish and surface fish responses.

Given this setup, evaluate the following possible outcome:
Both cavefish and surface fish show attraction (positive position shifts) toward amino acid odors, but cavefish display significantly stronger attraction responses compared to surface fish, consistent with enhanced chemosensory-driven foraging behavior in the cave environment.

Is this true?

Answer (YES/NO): NO